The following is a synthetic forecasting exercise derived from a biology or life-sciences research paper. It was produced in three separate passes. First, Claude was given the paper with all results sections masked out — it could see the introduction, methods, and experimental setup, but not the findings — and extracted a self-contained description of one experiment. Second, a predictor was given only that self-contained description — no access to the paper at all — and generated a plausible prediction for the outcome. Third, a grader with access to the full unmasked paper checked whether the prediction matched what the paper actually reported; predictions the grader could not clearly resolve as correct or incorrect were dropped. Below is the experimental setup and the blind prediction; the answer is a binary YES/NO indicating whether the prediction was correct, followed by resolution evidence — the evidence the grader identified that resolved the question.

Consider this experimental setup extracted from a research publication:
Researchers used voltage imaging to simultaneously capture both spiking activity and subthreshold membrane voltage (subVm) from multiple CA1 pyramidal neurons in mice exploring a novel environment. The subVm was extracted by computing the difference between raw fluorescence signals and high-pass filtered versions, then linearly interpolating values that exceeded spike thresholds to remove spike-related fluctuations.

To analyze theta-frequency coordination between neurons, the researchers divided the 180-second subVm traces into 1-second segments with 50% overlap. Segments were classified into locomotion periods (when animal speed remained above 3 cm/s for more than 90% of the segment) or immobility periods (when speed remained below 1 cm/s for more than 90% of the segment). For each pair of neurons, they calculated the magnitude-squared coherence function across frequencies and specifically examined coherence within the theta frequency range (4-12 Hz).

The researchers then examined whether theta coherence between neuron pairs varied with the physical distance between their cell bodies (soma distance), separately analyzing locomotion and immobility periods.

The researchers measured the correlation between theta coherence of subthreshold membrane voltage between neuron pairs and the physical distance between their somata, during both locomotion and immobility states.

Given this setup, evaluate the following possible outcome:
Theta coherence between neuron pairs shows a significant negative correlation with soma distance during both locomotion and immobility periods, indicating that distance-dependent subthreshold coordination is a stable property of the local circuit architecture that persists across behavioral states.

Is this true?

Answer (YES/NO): YES